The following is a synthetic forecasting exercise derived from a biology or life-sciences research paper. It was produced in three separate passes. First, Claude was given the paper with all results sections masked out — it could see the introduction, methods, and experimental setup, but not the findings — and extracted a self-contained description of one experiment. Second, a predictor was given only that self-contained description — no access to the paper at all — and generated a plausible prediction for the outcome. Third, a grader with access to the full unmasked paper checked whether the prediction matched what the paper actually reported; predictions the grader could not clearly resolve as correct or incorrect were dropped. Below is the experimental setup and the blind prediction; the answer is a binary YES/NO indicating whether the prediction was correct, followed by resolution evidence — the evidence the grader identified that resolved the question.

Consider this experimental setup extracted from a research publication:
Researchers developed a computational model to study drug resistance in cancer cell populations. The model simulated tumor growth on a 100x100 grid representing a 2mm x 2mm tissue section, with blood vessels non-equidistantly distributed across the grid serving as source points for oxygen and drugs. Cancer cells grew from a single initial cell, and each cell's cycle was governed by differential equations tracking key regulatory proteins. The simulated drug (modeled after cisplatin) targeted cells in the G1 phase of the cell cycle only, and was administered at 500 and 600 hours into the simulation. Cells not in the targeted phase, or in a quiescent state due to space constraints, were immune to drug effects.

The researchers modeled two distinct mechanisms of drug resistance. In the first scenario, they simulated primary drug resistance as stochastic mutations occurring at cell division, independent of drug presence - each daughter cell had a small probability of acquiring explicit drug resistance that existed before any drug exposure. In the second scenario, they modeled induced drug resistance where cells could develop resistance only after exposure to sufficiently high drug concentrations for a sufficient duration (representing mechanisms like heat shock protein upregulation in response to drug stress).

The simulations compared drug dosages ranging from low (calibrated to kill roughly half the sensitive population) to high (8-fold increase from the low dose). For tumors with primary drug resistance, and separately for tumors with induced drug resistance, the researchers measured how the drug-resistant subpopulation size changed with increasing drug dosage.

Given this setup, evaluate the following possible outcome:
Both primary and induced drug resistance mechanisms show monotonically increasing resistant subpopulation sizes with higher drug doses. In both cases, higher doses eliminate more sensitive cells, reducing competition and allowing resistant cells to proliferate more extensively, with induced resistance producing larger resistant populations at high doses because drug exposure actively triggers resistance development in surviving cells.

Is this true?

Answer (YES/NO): NO